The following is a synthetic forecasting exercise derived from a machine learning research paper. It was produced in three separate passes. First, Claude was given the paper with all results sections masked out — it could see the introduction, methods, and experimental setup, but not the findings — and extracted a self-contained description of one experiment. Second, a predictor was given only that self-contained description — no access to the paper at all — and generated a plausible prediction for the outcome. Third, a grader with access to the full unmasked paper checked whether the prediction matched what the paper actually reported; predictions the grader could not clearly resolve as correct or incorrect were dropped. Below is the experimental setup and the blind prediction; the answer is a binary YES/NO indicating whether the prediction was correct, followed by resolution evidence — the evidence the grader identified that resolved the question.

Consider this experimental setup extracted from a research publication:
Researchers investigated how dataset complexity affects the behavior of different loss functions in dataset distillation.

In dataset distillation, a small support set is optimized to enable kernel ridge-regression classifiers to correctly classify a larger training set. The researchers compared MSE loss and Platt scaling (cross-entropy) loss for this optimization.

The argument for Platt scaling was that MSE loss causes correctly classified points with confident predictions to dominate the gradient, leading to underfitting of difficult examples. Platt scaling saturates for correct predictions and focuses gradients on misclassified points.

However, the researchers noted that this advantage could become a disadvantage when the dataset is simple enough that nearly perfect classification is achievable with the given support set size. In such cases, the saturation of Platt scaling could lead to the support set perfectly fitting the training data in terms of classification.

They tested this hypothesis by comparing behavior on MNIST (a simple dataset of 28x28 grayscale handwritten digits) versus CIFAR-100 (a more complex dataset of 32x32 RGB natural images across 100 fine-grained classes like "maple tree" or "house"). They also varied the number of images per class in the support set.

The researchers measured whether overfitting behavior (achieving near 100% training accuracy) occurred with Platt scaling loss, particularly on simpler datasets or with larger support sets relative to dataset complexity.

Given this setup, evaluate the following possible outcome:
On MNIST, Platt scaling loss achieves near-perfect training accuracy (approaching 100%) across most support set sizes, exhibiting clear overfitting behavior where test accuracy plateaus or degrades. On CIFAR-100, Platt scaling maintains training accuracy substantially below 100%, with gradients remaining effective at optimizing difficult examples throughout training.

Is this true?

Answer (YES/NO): NO